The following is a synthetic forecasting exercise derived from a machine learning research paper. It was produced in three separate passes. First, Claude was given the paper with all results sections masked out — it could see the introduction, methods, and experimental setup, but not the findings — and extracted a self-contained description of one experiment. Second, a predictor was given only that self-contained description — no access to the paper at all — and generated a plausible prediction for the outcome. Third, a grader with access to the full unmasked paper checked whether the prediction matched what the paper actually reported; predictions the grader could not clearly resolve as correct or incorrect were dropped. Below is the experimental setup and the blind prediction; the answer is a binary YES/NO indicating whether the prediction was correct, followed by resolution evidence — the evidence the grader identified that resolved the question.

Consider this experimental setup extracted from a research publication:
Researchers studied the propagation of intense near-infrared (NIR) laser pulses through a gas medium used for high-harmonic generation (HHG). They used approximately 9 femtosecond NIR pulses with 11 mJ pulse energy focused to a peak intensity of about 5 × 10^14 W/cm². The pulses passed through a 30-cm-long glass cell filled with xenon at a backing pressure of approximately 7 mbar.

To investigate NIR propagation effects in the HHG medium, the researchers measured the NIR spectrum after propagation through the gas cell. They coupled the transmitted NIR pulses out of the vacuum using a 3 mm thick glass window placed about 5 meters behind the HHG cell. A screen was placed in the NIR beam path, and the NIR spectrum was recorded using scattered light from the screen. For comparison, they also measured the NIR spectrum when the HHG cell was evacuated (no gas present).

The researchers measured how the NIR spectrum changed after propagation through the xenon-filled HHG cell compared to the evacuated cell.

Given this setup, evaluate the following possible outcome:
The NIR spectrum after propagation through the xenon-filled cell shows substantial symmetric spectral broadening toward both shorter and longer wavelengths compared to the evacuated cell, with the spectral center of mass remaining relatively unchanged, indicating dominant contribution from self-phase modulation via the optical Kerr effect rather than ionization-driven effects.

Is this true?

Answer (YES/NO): NO